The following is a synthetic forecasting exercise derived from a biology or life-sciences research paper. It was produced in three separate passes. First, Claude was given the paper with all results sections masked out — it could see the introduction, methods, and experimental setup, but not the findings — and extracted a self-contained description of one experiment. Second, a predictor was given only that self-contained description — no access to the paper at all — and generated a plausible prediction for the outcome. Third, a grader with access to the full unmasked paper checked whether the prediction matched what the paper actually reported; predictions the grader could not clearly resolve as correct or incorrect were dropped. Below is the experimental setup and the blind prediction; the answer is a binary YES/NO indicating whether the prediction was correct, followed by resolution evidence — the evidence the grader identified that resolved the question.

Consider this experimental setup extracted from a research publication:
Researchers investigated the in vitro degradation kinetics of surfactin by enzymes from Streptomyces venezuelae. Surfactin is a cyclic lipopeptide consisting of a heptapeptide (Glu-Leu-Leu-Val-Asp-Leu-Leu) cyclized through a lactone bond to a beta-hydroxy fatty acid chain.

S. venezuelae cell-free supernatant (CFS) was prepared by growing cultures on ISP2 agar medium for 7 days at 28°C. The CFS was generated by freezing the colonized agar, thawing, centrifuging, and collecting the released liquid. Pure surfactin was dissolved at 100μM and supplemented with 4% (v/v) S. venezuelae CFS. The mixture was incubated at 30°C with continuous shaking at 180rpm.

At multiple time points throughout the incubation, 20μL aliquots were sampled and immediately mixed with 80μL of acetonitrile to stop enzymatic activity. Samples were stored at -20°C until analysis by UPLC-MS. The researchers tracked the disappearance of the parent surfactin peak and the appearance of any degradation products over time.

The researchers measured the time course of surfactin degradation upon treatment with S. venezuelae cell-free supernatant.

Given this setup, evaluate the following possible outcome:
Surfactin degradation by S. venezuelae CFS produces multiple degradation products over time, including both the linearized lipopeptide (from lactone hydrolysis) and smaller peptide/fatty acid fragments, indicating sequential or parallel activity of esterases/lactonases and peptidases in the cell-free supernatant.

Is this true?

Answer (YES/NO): YES